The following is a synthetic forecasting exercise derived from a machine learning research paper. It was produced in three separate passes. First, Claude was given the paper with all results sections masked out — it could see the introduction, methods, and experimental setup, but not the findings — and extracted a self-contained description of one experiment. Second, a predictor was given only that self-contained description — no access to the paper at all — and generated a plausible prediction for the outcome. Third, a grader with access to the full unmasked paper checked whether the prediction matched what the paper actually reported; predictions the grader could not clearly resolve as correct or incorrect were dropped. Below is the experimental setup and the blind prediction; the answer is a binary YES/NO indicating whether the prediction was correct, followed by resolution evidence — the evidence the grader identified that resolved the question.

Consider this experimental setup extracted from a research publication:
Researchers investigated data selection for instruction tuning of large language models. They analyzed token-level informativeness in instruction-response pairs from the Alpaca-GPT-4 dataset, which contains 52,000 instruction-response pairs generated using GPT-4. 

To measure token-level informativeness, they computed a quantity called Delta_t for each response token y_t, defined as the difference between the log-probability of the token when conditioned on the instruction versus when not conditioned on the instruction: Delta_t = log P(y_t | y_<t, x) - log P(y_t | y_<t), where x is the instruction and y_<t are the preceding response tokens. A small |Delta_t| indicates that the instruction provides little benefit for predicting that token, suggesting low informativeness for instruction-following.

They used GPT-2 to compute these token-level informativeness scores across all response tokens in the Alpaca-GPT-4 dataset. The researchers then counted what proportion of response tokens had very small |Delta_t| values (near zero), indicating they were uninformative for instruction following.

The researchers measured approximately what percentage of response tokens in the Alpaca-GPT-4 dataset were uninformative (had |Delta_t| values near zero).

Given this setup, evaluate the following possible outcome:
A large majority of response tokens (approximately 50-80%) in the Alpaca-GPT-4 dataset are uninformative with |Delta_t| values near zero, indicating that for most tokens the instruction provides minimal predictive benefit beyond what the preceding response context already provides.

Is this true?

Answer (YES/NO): NO